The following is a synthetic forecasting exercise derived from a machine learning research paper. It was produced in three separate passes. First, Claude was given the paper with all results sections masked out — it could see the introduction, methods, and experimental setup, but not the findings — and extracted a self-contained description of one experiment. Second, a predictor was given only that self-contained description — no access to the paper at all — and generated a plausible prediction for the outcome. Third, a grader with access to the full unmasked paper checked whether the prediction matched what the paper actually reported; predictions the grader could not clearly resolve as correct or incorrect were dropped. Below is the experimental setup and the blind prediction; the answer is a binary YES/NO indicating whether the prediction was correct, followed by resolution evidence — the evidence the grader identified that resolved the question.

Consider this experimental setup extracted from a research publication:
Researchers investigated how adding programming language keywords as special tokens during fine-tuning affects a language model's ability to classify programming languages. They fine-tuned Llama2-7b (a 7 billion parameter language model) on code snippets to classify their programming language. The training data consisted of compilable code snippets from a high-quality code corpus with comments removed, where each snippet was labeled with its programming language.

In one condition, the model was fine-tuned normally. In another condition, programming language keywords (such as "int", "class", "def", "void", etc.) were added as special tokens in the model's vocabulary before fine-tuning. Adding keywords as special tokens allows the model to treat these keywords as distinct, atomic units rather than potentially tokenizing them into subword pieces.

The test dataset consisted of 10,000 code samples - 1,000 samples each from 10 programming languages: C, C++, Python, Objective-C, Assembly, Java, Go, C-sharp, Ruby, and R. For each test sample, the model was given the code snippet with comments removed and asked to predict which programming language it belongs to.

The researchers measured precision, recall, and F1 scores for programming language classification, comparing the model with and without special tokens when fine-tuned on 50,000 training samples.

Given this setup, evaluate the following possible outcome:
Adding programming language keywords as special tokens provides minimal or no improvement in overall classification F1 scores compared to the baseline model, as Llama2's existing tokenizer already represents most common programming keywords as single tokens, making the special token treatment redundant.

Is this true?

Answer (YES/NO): NO